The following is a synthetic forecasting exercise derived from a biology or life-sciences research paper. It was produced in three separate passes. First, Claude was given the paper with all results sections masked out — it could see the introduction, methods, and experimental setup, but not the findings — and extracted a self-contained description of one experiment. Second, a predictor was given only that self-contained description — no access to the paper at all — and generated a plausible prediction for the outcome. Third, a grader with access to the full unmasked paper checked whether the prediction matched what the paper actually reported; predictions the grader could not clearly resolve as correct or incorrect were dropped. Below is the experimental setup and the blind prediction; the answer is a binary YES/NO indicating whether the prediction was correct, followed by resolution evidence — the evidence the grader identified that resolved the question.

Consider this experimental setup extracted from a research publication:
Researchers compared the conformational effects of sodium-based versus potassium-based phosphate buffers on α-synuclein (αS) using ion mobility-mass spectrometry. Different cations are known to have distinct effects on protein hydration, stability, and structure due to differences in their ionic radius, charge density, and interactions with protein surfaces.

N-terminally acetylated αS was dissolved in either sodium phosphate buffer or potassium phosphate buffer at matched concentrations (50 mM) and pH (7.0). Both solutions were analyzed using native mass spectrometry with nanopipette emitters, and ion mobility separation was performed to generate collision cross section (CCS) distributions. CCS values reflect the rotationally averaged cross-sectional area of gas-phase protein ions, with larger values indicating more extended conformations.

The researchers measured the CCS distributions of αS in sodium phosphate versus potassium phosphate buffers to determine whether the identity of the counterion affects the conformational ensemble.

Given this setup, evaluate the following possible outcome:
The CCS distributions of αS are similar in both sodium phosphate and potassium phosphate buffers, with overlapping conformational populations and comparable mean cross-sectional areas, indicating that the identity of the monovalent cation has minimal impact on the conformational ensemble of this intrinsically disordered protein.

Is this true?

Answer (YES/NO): YES